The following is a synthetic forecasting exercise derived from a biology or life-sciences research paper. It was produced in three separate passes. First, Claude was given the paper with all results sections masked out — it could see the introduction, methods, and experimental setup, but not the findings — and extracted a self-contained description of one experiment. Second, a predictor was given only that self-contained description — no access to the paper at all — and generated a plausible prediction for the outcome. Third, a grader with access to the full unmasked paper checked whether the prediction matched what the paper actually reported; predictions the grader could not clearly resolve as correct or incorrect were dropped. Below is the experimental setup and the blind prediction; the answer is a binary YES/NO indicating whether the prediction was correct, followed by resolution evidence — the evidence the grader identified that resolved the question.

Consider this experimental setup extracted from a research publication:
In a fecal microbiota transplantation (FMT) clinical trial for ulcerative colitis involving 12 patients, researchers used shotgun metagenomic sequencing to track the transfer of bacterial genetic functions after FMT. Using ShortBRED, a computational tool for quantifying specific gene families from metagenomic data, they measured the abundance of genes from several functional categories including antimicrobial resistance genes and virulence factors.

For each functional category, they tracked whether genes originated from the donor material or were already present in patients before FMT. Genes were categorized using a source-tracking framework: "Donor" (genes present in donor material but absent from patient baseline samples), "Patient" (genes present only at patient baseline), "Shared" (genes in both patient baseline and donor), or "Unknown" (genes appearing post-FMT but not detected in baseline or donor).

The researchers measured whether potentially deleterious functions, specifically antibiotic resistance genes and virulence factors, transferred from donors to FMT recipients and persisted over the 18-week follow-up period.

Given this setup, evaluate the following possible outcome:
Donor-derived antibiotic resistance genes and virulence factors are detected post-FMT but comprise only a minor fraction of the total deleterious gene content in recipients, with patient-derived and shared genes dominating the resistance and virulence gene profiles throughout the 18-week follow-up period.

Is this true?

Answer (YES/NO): NO